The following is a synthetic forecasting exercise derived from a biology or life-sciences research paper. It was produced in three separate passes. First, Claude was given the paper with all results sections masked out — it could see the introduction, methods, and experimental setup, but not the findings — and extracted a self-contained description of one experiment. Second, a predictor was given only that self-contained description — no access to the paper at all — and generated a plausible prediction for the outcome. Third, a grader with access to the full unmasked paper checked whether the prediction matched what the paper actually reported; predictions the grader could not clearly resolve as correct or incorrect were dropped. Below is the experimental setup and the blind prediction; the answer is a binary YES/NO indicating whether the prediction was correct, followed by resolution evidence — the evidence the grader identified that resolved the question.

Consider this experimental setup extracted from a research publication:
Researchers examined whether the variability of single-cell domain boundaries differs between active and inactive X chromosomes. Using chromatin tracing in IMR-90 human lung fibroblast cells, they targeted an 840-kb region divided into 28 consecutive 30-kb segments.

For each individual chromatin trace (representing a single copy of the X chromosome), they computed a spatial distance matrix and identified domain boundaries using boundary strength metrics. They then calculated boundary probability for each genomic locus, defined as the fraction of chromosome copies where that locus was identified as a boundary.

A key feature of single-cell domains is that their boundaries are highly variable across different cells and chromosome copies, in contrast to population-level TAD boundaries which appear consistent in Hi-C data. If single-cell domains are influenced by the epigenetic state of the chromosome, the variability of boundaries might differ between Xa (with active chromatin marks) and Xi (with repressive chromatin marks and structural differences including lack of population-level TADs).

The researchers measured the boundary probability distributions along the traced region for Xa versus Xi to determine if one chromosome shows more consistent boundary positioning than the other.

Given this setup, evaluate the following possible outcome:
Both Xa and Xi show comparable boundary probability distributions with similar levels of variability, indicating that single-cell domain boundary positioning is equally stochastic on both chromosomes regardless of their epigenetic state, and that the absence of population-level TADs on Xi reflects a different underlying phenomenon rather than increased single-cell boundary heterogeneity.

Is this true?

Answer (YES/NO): NO